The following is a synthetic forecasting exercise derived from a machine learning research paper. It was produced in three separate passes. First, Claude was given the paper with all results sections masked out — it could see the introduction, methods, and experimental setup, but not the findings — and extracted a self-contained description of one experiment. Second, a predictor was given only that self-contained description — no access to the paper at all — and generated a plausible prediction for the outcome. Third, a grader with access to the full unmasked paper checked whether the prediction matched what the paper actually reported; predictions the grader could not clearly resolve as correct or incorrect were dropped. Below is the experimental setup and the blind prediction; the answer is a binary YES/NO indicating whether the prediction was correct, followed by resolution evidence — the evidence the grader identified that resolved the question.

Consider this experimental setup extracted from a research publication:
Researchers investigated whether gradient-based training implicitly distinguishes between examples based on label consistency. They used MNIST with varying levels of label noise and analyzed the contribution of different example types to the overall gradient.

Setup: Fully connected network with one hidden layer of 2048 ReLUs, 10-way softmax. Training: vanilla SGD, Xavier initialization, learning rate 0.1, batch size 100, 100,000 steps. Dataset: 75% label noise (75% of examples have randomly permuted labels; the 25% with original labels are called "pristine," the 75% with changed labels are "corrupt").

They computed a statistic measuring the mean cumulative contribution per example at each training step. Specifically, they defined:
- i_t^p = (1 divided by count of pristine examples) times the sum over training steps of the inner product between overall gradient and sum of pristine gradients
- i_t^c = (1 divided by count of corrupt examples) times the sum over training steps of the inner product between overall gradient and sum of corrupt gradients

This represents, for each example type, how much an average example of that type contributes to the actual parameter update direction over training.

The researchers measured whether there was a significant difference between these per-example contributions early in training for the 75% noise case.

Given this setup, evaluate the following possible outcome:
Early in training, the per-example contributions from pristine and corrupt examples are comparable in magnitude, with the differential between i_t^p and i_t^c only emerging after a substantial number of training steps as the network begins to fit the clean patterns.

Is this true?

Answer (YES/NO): NO